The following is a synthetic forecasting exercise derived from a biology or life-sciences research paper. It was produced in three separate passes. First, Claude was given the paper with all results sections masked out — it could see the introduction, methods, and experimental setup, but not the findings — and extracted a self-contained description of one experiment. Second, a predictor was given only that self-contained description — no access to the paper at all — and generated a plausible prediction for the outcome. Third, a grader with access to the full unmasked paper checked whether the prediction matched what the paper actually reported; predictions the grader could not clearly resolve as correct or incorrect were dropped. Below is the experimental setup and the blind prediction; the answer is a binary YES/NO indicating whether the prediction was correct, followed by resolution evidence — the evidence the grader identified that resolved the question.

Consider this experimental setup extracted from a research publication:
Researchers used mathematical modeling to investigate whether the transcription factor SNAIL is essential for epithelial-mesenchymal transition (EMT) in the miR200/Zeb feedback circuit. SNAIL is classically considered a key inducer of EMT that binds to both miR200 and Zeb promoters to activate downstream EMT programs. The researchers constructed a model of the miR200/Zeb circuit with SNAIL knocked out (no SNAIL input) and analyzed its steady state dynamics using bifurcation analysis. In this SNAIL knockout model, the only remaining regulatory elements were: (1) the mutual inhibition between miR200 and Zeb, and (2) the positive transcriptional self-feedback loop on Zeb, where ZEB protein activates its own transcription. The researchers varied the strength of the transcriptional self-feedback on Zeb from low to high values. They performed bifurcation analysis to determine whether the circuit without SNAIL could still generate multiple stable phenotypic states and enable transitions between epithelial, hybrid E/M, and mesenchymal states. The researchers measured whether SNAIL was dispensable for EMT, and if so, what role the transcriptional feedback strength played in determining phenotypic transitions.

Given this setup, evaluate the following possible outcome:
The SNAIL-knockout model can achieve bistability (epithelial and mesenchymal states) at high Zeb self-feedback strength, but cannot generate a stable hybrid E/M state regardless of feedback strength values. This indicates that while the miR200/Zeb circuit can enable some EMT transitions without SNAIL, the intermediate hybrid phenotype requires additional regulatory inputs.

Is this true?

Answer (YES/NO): NO